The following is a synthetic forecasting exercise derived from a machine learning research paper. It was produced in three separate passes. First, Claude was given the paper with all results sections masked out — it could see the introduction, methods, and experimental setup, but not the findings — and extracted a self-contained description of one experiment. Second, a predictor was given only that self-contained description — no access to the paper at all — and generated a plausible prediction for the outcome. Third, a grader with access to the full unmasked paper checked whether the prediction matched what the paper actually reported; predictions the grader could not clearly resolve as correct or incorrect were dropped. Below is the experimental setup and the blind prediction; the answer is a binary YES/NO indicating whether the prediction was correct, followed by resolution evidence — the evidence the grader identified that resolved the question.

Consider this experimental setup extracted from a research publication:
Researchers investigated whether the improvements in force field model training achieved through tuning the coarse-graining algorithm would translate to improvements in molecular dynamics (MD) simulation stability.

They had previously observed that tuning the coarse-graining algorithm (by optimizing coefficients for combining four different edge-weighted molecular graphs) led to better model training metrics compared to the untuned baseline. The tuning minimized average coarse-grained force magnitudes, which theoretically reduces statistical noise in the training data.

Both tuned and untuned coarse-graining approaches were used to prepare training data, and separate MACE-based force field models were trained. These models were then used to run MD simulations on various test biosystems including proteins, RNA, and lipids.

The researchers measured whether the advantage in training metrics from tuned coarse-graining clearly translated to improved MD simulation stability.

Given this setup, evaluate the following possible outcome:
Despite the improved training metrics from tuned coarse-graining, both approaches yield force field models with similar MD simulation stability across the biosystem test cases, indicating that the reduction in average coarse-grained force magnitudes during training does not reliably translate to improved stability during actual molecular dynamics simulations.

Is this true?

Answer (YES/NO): NO